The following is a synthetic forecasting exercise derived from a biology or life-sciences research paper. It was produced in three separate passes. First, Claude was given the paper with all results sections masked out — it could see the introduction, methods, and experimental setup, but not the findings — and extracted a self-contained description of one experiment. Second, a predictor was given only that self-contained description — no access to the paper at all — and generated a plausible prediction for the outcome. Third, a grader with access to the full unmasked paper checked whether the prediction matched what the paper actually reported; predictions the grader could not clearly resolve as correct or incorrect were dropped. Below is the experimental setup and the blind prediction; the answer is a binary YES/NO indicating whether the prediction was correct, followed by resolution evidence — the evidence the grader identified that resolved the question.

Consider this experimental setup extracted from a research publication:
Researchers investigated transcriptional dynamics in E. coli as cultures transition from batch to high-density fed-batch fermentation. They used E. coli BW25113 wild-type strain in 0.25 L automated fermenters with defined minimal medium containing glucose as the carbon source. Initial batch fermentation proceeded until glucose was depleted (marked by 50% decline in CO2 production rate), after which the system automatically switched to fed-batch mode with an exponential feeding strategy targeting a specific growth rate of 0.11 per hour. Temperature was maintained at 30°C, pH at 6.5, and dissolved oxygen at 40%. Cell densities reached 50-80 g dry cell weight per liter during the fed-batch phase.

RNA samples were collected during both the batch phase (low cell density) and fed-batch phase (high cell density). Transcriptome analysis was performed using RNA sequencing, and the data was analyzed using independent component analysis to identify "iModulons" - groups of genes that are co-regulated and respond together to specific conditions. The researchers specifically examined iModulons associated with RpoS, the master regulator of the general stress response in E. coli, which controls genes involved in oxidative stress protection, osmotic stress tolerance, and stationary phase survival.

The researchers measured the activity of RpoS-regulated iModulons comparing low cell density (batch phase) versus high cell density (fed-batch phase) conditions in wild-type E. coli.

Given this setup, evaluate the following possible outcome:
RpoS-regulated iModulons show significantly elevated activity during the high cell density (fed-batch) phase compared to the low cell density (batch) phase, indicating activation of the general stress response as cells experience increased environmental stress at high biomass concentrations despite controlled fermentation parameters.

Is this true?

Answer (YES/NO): YES